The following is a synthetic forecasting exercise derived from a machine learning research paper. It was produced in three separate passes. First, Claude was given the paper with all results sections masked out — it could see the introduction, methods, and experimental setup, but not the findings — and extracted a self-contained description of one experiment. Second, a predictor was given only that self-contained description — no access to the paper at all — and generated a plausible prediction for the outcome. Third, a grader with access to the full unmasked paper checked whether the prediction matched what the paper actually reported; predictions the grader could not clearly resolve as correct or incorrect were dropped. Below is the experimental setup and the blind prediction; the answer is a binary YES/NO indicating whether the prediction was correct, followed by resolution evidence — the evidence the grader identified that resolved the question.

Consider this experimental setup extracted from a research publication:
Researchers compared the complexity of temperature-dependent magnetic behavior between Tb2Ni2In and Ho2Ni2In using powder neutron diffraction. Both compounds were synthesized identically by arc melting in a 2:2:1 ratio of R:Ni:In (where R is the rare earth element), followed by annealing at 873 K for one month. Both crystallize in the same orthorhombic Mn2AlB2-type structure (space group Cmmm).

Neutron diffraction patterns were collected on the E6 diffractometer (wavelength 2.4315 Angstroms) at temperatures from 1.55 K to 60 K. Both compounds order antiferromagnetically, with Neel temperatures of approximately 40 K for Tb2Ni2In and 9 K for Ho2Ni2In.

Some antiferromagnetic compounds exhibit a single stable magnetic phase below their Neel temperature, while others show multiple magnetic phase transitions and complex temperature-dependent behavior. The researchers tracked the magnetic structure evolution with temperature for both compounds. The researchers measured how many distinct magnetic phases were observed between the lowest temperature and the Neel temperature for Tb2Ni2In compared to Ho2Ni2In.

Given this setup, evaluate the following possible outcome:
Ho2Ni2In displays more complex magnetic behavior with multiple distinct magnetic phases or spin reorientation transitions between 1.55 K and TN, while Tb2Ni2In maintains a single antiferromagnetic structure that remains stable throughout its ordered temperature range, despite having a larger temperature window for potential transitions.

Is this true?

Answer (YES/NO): YES